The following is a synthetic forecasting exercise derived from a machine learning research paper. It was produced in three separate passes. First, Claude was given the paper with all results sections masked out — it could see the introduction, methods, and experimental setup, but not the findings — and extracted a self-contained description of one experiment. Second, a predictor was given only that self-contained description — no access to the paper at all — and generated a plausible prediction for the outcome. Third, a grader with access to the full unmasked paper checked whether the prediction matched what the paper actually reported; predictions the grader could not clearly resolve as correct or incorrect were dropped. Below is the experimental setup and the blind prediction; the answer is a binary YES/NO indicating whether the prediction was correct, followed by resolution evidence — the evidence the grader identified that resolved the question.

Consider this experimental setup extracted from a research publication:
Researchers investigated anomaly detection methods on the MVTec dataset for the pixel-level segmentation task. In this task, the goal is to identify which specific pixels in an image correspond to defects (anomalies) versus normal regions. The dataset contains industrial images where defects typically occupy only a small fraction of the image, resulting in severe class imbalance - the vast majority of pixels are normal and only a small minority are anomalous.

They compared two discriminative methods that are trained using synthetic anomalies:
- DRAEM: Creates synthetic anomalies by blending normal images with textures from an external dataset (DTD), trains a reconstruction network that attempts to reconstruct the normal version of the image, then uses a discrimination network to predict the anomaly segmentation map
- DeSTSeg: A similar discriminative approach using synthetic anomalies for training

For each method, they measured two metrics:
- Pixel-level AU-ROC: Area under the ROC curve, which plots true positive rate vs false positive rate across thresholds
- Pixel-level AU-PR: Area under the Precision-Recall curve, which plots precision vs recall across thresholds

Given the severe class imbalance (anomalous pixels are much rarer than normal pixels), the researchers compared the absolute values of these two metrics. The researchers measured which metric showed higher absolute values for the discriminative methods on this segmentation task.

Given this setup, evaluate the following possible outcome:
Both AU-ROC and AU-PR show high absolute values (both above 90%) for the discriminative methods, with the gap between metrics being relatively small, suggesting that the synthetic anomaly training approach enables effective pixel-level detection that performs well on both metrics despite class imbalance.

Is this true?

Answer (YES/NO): NO